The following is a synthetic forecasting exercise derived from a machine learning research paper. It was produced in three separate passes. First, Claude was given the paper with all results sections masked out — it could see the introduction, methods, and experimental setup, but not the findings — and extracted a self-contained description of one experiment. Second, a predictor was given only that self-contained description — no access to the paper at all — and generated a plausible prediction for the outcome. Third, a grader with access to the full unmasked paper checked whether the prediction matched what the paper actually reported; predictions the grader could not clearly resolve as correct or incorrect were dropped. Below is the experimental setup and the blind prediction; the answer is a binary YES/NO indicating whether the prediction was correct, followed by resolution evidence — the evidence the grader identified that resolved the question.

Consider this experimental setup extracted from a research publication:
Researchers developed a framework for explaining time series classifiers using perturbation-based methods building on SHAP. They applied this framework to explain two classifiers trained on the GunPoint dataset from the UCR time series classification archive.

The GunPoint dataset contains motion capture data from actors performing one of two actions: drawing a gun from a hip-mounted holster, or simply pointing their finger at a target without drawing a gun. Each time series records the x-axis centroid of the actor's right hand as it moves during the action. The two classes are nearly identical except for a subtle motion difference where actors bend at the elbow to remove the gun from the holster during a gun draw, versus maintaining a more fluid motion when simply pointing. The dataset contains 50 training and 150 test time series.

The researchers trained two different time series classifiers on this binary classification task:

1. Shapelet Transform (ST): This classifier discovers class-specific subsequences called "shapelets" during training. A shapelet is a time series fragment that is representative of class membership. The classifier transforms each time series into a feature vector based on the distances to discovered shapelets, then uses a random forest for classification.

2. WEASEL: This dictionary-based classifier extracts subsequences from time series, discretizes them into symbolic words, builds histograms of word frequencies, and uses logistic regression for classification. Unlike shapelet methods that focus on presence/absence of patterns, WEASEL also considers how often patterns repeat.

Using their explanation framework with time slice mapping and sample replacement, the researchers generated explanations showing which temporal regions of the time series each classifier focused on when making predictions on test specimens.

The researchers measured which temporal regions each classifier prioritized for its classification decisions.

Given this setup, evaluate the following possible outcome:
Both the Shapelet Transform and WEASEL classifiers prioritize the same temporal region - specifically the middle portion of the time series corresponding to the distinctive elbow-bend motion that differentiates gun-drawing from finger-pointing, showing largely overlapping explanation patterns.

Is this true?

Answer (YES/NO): NO